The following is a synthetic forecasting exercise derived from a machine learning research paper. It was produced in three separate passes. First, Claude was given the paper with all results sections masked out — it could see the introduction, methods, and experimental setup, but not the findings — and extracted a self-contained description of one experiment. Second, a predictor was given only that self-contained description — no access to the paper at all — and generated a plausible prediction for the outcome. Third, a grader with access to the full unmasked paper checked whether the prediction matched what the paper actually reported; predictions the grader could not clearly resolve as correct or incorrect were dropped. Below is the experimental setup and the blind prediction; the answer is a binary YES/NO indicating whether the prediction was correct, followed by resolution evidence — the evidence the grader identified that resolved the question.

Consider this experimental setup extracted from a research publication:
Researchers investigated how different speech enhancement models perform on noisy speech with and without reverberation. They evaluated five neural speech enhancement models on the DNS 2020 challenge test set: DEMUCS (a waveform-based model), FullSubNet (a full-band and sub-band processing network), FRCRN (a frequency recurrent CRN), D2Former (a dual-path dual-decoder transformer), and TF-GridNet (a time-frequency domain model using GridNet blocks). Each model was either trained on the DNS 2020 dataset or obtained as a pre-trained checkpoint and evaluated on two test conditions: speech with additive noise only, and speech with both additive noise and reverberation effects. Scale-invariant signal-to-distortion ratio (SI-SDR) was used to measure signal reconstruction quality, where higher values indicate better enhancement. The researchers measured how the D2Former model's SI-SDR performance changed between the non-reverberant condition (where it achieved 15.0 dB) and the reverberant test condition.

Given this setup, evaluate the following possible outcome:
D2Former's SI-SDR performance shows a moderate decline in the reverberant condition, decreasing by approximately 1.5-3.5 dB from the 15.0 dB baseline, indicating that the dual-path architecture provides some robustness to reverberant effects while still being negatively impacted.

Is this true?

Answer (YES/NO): NO